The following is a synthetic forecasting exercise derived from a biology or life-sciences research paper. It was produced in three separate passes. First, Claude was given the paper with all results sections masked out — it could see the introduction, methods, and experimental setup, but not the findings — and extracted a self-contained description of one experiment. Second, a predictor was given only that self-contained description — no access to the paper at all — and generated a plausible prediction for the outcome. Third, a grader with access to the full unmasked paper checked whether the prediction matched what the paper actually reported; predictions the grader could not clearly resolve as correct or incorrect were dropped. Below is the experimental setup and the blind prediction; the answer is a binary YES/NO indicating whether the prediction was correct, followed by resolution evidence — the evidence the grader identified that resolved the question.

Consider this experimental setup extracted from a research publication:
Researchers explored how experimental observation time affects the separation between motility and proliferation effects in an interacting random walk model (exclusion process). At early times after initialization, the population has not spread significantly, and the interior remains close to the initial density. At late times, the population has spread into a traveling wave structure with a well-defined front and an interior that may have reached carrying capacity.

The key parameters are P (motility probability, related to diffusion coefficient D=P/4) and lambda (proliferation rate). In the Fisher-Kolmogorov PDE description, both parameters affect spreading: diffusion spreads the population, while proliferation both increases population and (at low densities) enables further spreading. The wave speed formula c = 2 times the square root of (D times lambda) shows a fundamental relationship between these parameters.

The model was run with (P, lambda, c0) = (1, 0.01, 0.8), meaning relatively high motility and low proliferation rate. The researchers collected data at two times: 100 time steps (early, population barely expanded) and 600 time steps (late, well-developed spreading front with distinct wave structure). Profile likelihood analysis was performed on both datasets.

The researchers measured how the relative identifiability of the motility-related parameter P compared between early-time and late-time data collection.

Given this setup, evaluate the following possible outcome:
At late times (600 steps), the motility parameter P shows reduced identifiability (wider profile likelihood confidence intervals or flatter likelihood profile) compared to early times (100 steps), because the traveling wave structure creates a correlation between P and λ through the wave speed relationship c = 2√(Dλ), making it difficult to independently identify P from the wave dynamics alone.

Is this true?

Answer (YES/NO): NO